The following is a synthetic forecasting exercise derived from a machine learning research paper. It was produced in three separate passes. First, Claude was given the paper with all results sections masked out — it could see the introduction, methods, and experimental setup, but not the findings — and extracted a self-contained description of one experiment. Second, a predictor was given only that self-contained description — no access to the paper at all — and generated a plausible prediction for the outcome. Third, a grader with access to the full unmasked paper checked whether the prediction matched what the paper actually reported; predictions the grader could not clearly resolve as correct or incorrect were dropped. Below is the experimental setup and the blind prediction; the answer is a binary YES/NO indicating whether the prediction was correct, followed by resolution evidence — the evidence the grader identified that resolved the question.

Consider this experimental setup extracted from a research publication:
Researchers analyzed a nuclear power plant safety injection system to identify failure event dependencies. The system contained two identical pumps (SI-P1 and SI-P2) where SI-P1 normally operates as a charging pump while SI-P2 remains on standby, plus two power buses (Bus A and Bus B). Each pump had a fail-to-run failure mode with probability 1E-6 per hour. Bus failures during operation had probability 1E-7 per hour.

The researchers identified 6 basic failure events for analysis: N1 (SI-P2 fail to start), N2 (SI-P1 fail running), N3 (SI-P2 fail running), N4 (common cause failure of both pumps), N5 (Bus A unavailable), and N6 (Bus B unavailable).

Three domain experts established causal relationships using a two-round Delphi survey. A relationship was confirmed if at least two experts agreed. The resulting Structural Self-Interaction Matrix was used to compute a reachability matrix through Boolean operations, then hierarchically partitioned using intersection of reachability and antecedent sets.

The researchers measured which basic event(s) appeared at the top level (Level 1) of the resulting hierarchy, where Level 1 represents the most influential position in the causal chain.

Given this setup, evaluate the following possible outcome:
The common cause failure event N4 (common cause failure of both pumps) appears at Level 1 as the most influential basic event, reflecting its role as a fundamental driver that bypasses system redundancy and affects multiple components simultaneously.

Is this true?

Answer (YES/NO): NO